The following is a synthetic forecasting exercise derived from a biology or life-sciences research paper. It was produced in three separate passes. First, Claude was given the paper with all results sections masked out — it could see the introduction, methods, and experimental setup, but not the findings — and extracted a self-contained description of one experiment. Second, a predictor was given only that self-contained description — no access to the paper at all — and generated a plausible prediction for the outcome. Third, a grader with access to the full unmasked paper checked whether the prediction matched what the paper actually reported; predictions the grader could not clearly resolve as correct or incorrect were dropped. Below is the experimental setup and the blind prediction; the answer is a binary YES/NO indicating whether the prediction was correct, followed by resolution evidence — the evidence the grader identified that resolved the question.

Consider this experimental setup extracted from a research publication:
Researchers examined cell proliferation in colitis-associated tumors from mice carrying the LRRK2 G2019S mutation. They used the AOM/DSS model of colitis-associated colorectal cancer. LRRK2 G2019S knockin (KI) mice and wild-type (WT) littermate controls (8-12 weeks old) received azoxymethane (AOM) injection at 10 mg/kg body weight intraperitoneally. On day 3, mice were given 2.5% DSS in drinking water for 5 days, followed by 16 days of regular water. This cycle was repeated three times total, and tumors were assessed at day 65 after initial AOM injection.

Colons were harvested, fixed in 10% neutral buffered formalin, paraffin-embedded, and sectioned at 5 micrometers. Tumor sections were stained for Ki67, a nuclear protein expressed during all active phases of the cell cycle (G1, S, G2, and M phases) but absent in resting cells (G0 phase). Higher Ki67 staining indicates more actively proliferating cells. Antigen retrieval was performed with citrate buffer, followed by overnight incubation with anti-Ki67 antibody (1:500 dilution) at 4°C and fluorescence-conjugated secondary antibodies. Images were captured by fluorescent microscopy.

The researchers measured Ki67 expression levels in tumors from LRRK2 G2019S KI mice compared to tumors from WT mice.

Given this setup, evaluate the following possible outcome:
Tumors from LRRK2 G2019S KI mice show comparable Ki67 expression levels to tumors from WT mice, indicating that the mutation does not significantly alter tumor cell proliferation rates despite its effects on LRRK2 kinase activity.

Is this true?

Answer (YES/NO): NO